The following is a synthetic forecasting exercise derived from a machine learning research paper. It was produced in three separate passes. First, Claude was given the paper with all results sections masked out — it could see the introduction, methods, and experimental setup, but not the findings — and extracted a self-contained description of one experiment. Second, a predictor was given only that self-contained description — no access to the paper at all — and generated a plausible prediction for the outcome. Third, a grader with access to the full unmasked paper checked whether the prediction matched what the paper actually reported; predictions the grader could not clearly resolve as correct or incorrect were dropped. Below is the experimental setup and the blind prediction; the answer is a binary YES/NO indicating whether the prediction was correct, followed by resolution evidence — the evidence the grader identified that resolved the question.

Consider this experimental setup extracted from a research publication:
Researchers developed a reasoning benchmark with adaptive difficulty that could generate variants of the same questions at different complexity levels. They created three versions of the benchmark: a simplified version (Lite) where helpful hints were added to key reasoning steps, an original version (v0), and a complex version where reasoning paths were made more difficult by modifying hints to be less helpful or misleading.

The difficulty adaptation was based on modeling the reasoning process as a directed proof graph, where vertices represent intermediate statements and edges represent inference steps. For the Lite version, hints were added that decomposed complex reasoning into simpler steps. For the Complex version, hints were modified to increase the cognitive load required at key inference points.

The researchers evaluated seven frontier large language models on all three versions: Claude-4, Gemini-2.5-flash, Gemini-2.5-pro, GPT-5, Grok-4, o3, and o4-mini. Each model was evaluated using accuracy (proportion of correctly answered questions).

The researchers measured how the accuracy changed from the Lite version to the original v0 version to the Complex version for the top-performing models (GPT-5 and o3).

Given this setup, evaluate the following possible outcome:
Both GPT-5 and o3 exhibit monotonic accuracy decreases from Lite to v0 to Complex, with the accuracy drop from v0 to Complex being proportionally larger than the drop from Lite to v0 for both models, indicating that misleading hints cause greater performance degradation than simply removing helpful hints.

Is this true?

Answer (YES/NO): YES